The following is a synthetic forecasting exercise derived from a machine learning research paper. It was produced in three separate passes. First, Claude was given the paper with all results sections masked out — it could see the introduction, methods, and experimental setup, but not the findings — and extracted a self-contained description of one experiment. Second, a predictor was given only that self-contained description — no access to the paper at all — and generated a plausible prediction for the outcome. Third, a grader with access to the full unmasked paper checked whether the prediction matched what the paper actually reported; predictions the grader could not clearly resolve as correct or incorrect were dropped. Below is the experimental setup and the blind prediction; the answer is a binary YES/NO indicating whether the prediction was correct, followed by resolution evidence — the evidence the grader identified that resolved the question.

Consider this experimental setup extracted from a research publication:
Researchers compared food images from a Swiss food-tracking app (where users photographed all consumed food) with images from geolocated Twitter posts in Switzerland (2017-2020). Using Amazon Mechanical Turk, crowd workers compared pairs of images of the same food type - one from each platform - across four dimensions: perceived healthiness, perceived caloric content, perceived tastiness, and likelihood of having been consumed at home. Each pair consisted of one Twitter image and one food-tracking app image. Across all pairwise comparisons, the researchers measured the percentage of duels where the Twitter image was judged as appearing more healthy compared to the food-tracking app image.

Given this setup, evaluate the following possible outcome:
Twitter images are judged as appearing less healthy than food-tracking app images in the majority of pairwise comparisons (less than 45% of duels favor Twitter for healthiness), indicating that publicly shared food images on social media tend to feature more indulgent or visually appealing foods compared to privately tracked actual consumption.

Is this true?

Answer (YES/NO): NO